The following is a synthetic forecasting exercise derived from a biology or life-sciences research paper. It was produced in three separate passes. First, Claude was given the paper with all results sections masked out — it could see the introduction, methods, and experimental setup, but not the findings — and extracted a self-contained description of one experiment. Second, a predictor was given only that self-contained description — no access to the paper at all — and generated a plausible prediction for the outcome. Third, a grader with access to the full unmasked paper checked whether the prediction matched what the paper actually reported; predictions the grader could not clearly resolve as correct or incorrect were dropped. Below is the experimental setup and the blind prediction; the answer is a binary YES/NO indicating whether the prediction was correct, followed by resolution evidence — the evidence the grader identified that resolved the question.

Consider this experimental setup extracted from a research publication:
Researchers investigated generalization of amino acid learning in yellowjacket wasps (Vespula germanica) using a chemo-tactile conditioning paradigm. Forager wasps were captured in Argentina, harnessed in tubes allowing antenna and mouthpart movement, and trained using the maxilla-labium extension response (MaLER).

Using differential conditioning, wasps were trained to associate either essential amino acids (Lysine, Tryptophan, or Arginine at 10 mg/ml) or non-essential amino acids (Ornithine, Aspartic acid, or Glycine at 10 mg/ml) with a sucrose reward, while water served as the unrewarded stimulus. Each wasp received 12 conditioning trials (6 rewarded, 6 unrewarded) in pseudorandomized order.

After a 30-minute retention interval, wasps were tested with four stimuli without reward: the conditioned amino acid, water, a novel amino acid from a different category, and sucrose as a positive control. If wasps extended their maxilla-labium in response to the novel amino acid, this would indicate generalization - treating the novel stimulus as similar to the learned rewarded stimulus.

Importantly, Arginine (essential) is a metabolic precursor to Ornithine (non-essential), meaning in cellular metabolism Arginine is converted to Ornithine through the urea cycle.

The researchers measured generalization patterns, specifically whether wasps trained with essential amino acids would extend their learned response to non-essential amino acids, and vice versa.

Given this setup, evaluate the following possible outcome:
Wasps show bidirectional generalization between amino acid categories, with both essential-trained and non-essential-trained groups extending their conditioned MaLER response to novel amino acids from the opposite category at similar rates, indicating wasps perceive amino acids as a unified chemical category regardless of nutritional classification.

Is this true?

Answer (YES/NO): NO